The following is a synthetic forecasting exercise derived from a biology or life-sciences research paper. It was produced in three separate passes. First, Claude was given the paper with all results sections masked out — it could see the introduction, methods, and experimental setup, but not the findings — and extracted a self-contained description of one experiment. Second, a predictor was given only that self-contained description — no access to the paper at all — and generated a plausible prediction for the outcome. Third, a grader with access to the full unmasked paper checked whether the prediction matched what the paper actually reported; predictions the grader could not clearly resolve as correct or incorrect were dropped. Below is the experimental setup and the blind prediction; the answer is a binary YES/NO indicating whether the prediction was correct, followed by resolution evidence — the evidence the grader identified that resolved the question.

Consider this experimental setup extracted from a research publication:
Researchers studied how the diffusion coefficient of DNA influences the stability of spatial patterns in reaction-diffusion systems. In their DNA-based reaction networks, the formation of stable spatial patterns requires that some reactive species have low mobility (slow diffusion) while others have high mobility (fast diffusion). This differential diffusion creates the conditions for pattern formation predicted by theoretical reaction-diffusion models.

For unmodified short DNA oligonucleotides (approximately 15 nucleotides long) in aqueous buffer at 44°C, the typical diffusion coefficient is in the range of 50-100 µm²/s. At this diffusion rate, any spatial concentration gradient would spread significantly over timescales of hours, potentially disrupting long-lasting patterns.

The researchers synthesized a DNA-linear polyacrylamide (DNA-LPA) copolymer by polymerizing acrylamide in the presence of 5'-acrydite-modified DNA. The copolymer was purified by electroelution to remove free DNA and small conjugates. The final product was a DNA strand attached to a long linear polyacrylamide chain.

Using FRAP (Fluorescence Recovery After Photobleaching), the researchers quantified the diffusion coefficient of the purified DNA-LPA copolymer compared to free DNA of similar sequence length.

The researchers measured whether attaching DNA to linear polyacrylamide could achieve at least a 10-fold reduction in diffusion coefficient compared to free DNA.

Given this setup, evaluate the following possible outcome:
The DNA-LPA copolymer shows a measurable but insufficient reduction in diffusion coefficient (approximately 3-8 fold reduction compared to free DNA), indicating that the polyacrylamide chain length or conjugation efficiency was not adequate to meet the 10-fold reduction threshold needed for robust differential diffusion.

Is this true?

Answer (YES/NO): NO